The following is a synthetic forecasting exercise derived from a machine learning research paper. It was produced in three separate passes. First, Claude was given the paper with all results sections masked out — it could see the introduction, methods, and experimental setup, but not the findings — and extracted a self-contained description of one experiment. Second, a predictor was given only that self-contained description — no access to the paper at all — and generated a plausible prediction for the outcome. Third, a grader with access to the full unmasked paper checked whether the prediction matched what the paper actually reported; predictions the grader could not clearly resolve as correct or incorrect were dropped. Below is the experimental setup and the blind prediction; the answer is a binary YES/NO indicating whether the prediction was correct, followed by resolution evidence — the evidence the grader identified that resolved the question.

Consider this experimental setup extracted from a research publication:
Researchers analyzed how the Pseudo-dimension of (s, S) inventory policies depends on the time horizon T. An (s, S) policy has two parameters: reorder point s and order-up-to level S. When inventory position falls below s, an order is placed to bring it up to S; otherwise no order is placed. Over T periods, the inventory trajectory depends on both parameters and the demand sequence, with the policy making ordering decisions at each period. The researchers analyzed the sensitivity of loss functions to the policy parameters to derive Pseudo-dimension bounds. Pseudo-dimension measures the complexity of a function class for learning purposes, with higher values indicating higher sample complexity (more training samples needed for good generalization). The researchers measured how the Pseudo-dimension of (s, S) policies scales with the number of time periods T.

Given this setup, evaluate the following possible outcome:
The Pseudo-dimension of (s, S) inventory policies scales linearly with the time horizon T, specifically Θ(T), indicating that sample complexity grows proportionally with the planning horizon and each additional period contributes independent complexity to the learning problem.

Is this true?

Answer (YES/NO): NO